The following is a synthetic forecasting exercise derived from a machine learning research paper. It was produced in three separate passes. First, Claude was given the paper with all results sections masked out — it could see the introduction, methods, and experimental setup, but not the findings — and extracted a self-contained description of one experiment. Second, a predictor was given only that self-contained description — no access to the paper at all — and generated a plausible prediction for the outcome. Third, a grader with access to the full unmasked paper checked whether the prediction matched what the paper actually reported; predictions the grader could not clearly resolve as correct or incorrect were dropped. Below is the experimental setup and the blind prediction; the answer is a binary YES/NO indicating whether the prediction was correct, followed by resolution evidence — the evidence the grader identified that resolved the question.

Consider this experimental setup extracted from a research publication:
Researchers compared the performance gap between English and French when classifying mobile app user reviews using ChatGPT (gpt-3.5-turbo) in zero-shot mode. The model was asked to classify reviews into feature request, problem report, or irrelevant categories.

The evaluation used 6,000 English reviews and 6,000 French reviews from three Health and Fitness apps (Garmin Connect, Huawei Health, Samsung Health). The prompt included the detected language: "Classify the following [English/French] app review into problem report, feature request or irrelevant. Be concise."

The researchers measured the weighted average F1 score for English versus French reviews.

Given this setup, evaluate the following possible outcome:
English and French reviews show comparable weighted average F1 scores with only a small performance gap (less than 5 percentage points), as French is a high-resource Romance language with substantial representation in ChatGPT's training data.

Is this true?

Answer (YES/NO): YES